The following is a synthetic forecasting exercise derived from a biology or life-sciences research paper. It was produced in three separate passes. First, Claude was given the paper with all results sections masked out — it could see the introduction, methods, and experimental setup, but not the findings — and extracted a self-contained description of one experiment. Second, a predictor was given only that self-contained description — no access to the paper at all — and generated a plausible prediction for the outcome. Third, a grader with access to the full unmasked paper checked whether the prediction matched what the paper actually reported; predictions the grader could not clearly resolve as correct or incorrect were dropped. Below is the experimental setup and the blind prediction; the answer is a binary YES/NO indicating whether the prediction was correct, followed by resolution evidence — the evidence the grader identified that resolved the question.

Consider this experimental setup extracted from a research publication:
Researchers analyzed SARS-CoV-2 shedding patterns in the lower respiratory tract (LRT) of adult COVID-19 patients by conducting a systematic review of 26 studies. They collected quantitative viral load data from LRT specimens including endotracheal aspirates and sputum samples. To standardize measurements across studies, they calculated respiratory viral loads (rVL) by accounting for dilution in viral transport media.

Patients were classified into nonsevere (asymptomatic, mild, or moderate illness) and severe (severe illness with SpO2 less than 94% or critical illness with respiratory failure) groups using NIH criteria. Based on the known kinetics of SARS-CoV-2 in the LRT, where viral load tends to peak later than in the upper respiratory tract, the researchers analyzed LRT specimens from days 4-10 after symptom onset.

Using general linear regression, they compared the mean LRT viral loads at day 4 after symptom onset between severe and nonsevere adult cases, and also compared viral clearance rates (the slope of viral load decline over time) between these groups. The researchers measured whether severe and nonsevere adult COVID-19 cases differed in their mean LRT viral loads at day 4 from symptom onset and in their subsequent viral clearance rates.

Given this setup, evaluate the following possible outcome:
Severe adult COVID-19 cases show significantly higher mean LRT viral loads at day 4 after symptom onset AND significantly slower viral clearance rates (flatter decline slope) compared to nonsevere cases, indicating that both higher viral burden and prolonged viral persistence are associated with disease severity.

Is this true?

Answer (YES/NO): NO